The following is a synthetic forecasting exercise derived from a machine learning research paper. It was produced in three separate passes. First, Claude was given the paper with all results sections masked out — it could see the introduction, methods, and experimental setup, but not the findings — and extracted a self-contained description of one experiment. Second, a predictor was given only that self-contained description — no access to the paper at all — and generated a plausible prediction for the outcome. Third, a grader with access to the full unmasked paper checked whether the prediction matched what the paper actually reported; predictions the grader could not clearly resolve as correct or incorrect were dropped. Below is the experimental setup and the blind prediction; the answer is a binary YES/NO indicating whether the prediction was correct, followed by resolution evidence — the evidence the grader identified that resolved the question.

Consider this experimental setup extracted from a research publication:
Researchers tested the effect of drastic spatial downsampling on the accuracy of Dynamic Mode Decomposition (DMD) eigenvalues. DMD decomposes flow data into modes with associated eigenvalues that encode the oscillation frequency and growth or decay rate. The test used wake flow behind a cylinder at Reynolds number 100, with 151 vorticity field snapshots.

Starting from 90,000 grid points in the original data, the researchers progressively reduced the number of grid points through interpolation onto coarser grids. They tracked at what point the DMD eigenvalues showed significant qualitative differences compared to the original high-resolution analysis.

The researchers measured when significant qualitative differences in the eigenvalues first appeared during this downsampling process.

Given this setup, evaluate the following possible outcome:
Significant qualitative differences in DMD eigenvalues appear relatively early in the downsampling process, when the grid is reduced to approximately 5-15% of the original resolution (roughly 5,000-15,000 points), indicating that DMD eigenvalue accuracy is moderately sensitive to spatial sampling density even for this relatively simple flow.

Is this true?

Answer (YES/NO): NO